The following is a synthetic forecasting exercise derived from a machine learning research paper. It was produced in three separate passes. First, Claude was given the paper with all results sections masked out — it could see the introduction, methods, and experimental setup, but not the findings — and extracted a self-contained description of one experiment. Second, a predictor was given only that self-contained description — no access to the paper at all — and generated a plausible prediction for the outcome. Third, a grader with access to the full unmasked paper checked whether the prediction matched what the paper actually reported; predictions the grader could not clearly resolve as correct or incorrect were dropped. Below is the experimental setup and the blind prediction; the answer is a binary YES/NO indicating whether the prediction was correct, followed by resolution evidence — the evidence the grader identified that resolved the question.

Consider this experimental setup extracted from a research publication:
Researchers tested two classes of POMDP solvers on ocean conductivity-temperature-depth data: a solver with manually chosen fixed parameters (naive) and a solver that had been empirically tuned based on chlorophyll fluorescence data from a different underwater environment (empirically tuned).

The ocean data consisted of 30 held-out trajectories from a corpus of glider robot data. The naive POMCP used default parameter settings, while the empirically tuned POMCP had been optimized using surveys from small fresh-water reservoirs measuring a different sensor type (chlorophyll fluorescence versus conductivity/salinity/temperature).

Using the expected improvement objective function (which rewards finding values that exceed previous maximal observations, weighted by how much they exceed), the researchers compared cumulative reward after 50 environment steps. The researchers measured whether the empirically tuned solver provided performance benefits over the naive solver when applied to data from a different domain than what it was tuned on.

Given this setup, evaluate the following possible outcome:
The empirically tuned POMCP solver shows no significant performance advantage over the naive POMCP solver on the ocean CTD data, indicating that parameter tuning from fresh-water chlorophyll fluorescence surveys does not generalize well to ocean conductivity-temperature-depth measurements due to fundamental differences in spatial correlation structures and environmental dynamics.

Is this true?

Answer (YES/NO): YES